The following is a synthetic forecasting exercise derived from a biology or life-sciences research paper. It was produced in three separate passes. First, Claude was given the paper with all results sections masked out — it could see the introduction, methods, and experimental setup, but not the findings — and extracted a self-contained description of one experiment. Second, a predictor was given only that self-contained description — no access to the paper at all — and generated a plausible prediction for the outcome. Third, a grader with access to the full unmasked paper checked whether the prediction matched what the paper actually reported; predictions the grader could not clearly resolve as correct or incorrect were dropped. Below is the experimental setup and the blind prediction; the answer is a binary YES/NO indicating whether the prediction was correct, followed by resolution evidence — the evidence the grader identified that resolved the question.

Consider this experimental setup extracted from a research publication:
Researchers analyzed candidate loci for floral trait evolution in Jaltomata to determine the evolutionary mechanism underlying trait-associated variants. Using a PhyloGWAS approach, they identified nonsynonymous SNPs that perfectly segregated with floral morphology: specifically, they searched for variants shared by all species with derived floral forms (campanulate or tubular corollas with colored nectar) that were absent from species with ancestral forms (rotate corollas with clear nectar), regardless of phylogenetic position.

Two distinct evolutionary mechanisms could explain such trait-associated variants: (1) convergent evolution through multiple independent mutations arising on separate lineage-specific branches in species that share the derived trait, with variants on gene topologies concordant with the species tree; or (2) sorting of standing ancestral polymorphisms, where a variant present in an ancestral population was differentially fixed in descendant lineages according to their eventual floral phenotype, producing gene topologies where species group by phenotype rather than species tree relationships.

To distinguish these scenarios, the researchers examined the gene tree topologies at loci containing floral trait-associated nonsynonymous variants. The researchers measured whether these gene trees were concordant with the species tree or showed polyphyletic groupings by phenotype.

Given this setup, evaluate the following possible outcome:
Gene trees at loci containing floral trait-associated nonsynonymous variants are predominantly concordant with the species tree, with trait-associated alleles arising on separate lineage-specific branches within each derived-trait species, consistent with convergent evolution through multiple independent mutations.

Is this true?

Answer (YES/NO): NO